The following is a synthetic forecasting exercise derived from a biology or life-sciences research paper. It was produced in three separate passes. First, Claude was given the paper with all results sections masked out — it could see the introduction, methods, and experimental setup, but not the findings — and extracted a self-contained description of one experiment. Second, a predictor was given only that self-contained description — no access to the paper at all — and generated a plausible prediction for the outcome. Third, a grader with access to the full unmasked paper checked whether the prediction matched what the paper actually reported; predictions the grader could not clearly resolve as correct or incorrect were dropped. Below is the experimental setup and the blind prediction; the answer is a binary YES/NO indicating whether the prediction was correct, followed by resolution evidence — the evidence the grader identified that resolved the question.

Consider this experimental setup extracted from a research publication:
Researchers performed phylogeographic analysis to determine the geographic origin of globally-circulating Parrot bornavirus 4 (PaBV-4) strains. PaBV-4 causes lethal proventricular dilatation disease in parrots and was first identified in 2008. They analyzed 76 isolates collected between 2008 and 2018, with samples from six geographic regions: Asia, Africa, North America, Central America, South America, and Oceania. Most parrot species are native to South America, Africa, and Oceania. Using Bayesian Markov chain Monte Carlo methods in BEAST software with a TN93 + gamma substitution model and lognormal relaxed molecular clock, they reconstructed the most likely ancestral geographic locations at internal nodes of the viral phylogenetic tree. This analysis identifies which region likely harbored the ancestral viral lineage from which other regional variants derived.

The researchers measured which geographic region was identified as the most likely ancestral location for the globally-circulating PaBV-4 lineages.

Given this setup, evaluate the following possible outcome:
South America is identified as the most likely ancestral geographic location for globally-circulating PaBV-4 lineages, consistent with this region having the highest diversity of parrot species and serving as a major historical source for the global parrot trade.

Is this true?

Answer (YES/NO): NO